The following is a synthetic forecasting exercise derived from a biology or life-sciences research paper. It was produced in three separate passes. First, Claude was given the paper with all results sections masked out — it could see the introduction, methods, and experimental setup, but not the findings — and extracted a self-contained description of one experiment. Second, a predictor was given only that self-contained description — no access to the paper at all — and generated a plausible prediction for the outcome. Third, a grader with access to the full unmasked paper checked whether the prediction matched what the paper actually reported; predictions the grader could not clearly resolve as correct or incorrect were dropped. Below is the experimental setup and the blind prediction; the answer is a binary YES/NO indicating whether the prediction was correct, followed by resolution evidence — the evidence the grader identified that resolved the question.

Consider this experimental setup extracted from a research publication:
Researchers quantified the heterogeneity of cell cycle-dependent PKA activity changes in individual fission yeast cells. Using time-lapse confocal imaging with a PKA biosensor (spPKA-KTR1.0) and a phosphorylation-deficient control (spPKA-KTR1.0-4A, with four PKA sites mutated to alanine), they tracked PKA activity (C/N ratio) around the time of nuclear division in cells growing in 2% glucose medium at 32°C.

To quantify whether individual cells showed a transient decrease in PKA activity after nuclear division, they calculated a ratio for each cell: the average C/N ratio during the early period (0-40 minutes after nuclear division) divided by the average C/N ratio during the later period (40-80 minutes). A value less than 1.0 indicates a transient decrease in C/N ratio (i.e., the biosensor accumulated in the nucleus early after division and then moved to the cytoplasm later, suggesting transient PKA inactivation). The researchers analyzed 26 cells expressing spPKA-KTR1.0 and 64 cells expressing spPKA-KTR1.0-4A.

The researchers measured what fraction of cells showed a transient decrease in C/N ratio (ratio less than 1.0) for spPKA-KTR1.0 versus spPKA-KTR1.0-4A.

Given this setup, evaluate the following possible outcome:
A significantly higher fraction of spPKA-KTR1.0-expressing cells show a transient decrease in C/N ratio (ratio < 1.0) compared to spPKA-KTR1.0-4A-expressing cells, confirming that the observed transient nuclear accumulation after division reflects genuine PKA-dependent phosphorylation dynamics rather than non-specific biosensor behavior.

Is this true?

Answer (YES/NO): YES